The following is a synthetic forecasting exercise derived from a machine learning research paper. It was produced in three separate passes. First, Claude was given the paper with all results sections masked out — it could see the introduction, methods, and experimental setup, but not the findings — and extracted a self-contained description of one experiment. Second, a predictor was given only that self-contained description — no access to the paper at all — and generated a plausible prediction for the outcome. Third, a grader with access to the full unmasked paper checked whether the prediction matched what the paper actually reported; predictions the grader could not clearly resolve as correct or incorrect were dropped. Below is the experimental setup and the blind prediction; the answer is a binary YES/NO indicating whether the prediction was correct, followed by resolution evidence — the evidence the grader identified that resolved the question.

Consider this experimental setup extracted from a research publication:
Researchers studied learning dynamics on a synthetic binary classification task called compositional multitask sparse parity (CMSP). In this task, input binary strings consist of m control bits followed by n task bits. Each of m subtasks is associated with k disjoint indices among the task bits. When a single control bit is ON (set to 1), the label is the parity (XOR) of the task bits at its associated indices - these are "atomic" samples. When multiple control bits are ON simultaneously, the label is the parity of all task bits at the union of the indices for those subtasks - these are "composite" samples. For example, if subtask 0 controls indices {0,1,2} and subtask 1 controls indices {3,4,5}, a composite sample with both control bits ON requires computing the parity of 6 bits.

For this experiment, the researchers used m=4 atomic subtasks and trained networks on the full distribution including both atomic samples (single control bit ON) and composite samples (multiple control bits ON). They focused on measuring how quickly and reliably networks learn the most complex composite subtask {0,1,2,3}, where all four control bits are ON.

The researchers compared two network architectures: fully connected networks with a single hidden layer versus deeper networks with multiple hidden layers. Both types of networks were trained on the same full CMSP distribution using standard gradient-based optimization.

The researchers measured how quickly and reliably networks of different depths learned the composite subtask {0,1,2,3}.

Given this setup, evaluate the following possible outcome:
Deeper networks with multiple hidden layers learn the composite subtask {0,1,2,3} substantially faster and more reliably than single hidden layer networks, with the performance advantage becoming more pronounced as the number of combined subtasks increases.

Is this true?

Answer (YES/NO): NO